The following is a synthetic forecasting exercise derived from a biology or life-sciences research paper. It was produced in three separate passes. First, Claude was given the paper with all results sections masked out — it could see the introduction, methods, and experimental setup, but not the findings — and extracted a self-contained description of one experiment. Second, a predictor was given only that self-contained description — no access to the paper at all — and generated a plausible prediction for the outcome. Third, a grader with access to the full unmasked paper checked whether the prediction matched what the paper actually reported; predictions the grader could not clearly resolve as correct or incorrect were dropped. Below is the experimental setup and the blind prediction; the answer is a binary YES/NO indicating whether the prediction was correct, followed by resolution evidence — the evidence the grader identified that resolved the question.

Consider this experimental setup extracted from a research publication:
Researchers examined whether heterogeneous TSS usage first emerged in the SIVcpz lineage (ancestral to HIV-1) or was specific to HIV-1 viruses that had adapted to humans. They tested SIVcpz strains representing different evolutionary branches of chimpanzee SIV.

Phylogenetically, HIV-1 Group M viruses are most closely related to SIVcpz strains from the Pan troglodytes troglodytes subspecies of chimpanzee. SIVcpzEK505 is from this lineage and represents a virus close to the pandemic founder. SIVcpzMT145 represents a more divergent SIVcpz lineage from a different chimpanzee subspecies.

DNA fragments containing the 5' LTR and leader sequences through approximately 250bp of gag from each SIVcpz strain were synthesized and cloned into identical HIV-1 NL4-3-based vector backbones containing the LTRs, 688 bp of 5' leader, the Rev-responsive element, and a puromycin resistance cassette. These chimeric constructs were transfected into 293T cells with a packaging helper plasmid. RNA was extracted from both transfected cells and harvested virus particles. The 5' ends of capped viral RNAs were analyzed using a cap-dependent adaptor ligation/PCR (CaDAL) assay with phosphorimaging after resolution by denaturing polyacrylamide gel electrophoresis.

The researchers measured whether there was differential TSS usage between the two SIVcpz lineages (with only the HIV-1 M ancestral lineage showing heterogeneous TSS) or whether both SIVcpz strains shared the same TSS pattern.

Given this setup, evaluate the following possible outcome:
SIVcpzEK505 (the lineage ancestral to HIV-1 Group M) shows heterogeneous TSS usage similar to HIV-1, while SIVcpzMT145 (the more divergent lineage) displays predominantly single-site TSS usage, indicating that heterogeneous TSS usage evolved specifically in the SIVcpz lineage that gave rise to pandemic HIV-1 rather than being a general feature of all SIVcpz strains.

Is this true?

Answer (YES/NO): NO